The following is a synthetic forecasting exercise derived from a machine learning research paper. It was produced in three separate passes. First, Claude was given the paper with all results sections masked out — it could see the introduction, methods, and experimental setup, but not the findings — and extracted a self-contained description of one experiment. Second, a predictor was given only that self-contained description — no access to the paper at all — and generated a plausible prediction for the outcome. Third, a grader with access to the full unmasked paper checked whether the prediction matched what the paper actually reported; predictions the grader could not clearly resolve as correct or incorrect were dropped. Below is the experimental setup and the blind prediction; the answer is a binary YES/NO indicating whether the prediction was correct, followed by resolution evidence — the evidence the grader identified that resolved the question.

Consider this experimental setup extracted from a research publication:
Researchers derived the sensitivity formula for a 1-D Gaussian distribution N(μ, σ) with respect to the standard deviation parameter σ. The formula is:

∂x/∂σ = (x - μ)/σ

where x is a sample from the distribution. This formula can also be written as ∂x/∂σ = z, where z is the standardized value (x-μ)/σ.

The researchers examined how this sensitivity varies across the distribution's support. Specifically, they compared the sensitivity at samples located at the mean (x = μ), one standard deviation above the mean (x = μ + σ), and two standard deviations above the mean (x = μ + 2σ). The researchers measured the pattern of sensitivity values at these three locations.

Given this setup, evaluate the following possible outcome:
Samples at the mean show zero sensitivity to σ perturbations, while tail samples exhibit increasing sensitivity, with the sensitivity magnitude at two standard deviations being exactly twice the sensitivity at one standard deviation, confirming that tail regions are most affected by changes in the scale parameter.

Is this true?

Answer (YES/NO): YES